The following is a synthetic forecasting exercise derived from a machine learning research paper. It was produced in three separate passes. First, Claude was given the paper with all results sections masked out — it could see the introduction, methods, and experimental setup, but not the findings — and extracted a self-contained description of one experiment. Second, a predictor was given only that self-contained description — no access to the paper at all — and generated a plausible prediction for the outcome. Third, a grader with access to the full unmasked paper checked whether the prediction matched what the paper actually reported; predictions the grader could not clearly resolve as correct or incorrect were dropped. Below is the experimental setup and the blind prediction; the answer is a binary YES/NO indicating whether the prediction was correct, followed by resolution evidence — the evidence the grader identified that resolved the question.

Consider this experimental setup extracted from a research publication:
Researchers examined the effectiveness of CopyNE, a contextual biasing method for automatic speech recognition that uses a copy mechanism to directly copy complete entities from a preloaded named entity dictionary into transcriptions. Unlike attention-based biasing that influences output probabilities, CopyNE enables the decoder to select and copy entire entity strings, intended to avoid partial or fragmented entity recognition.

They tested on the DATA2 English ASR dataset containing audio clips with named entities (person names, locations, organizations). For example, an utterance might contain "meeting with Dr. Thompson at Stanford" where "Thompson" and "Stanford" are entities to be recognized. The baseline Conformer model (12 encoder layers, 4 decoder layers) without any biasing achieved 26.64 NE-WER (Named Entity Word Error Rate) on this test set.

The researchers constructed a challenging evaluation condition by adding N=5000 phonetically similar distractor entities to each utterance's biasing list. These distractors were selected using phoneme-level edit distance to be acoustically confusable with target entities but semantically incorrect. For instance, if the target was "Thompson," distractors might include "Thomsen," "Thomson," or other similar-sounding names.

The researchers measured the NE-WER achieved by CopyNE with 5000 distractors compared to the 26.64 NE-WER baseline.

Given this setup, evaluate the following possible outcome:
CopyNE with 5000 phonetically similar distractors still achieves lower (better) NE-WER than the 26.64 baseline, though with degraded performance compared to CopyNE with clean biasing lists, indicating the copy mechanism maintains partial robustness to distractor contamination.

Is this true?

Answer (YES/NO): YES